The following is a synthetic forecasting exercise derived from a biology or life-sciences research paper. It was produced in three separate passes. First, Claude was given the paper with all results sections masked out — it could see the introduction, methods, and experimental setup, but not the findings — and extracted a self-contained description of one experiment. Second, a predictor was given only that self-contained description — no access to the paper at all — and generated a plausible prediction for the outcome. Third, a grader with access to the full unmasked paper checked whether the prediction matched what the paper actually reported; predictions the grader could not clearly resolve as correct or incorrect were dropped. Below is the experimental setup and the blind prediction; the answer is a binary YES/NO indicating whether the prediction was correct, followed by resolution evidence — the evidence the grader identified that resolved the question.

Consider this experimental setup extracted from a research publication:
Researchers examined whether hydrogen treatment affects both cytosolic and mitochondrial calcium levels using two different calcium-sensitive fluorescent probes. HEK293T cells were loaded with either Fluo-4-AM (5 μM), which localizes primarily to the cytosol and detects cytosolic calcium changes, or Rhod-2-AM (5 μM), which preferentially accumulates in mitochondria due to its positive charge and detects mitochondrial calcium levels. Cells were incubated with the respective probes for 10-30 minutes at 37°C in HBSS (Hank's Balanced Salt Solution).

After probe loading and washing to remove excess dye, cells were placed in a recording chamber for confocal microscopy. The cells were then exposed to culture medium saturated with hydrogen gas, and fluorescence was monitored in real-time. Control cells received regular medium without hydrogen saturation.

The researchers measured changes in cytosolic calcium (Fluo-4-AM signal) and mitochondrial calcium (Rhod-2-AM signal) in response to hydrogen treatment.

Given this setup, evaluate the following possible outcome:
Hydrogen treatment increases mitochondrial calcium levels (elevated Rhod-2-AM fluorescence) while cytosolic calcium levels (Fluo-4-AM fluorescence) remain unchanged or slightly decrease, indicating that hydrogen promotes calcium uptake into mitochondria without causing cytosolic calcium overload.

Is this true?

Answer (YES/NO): NO